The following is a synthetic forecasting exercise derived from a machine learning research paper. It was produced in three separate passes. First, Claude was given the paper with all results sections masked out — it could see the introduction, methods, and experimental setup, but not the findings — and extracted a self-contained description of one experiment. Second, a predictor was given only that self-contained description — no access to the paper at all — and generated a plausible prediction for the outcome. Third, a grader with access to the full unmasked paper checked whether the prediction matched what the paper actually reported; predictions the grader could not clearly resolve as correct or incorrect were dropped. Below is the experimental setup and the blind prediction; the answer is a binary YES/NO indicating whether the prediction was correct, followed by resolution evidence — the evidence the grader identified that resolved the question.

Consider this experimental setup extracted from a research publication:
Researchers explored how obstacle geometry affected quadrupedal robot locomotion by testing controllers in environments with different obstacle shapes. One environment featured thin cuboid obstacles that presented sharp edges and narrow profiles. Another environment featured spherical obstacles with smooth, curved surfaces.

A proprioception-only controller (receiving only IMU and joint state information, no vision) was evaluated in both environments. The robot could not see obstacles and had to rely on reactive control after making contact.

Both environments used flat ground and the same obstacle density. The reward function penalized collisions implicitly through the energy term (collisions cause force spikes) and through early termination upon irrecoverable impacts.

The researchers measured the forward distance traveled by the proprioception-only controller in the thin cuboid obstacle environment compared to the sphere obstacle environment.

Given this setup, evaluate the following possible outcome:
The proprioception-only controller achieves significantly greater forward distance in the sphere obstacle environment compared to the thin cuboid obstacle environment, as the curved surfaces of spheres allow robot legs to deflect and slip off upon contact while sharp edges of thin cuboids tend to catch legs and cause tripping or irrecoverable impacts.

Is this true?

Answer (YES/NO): YES